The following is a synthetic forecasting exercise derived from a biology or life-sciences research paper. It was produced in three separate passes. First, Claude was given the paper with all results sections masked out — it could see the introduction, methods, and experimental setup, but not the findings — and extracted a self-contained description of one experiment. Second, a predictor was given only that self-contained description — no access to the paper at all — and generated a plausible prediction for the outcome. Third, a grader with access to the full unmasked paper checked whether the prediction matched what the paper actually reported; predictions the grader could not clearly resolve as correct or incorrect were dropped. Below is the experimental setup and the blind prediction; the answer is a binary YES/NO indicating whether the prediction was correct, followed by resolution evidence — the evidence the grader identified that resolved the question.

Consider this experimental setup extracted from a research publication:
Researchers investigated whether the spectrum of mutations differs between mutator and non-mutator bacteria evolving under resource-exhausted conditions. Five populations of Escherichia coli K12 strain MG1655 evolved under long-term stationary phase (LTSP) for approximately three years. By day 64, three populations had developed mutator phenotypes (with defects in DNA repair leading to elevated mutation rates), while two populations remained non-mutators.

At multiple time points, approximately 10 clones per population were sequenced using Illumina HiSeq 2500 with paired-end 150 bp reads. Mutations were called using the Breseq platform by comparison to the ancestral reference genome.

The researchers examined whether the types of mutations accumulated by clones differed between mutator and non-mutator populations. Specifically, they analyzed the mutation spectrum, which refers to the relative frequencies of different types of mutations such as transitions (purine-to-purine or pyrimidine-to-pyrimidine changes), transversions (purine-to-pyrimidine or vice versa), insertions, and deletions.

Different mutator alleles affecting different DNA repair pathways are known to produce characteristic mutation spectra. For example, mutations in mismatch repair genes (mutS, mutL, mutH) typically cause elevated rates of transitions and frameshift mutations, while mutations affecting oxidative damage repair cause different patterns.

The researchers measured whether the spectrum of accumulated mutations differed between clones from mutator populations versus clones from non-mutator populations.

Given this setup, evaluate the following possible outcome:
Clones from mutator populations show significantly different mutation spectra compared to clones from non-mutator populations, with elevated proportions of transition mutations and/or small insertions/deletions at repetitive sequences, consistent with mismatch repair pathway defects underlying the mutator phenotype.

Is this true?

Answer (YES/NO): YES